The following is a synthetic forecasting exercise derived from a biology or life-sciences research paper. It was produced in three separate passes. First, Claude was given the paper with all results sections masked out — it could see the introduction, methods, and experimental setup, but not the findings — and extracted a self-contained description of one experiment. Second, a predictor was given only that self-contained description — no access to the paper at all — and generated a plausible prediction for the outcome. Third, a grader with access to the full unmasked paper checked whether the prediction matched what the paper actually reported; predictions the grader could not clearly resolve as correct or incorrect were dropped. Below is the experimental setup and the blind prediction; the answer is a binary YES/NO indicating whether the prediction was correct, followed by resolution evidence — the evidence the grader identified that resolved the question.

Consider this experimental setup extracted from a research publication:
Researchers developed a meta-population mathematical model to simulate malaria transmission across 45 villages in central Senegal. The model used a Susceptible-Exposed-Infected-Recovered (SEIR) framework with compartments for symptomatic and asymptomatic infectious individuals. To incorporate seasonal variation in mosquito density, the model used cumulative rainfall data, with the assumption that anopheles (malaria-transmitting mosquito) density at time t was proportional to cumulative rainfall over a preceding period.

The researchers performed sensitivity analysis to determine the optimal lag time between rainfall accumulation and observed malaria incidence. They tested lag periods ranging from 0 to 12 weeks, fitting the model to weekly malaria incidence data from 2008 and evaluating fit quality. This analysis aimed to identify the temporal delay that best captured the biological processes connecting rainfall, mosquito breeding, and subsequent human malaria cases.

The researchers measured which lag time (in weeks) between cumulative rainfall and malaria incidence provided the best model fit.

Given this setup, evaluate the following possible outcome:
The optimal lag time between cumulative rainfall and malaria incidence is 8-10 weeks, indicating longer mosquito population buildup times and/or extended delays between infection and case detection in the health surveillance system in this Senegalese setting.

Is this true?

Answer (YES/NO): NO